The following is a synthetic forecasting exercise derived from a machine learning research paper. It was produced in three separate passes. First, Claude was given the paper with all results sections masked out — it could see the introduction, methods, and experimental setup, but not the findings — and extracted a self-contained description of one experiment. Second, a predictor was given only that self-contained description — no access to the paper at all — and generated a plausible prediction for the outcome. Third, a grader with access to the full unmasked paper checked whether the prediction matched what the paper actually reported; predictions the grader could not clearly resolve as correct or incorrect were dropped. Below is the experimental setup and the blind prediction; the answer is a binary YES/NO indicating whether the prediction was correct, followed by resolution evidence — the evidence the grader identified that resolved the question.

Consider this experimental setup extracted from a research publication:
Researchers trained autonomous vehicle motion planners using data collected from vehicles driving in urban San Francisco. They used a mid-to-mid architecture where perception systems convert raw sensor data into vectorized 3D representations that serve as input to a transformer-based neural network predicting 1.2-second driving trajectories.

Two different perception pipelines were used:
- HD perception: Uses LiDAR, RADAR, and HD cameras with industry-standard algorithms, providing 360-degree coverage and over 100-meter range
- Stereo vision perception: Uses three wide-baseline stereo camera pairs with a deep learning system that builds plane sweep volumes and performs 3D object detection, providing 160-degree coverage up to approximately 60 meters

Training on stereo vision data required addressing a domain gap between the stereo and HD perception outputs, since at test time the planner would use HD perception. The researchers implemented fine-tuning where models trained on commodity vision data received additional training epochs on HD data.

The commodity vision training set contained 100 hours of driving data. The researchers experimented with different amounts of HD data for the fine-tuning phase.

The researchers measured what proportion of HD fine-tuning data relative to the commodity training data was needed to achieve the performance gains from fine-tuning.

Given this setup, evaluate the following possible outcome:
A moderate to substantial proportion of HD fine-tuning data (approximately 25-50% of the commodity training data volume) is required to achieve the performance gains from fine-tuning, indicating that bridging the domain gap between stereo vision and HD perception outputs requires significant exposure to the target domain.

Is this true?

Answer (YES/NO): NO